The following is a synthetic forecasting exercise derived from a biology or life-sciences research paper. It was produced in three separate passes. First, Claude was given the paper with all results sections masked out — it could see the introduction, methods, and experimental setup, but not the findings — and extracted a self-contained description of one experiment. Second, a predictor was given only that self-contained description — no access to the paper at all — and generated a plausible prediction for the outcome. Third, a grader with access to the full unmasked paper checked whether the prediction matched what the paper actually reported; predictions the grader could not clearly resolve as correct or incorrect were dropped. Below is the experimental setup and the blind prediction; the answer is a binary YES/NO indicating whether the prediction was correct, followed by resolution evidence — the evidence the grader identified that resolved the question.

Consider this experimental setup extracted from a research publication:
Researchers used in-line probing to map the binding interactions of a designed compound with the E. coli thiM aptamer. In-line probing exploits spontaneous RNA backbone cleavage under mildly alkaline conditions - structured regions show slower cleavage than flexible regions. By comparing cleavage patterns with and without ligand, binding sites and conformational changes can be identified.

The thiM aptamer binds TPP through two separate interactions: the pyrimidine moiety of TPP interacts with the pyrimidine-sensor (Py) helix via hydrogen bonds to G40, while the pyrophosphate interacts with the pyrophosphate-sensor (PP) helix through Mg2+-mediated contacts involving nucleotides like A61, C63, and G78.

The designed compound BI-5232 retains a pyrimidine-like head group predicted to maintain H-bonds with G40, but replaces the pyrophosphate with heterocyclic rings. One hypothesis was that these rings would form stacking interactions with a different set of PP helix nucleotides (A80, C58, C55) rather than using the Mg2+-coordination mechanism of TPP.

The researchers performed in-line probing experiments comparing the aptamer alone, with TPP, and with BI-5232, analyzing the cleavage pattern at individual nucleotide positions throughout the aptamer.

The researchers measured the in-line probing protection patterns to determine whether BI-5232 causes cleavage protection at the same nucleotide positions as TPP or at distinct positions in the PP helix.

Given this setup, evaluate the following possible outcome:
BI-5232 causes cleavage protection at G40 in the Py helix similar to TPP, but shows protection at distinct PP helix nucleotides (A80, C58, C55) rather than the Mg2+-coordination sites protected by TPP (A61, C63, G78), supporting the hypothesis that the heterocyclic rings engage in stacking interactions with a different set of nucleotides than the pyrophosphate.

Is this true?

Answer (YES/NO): YES